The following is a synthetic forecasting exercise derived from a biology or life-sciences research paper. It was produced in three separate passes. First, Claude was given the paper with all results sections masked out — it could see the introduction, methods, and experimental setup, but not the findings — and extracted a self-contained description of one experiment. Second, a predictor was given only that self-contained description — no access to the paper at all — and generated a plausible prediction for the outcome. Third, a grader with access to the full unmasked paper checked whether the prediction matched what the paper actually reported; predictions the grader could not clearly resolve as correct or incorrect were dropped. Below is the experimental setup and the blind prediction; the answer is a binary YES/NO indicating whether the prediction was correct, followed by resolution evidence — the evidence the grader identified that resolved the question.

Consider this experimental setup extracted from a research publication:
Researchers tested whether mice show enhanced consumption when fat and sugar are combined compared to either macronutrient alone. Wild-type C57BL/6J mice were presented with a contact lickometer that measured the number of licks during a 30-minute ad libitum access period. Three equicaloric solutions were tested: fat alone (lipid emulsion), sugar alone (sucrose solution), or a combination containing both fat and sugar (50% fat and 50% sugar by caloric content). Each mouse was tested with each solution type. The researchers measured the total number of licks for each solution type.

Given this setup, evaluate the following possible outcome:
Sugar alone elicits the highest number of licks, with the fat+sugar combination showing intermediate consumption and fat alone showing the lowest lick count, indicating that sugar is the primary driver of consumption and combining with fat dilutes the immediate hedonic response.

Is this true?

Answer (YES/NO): NO